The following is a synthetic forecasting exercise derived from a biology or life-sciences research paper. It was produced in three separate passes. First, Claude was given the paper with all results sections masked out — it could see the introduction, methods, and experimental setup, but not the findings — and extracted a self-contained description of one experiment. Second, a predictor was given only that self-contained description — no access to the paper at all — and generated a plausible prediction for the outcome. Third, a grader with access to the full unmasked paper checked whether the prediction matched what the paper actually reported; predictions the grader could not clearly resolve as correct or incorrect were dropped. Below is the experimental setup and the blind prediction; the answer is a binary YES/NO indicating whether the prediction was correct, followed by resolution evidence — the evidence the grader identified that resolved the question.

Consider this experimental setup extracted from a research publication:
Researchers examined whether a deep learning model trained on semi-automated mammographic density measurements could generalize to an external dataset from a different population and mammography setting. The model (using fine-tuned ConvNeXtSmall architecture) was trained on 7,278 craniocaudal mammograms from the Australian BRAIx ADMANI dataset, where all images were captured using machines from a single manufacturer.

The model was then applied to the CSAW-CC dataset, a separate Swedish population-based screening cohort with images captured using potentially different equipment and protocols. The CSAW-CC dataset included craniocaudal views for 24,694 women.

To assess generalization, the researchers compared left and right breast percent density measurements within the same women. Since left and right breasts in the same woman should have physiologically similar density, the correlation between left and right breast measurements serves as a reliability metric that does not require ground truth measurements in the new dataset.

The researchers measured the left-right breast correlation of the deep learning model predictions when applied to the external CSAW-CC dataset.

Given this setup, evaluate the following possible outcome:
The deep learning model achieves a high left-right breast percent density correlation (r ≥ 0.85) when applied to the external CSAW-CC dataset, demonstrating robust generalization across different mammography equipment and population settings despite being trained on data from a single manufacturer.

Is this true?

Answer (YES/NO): YES